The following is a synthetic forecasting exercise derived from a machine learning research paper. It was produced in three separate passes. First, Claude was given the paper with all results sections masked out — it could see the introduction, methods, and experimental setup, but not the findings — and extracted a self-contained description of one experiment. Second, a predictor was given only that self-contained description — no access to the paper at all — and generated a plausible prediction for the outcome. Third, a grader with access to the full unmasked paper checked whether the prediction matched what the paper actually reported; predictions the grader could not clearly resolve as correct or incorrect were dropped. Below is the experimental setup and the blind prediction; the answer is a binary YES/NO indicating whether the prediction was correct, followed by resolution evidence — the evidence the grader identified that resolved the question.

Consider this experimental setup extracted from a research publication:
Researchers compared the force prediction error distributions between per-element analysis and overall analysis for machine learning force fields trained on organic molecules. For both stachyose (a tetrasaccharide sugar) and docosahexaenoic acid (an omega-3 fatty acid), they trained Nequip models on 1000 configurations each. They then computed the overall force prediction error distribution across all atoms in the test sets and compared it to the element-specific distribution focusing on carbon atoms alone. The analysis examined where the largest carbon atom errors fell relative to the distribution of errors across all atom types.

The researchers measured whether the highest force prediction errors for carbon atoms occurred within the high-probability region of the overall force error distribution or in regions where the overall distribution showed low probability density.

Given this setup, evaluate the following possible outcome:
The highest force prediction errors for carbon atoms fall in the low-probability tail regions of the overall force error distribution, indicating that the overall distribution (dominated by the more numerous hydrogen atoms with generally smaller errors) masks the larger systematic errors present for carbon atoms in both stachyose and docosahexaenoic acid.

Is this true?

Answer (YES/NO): YES